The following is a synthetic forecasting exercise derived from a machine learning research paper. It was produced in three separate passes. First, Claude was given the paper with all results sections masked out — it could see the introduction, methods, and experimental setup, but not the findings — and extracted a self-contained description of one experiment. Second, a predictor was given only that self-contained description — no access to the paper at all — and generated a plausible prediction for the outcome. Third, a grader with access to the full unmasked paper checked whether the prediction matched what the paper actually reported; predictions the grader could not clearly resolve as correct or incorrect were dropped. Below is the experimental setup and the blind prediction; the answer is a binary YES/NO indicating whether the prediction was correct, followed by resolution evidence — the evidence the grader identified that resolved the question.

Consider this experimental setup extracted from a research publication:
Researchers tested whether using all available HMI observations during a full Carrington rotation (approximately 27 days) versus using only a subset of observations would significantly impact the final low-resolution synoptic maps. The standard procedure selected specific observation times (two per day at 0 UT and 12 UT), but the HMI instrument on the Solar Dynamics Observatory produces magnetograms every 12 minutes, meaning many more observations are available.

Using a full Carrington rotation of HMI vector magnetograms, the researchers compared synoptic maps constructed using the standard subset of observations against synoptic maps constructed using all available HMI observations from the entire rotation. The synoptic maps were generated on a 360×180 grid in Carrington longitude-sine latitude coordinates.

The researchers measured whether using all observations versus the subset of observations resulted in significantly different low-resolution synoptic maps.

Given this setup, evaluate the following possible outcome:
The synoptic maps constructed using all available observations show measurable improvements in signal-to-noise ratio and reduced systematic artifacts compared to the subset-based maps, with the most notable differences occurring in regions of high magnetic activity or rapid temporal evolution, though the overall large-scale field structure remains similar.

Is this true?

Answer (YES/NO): NO